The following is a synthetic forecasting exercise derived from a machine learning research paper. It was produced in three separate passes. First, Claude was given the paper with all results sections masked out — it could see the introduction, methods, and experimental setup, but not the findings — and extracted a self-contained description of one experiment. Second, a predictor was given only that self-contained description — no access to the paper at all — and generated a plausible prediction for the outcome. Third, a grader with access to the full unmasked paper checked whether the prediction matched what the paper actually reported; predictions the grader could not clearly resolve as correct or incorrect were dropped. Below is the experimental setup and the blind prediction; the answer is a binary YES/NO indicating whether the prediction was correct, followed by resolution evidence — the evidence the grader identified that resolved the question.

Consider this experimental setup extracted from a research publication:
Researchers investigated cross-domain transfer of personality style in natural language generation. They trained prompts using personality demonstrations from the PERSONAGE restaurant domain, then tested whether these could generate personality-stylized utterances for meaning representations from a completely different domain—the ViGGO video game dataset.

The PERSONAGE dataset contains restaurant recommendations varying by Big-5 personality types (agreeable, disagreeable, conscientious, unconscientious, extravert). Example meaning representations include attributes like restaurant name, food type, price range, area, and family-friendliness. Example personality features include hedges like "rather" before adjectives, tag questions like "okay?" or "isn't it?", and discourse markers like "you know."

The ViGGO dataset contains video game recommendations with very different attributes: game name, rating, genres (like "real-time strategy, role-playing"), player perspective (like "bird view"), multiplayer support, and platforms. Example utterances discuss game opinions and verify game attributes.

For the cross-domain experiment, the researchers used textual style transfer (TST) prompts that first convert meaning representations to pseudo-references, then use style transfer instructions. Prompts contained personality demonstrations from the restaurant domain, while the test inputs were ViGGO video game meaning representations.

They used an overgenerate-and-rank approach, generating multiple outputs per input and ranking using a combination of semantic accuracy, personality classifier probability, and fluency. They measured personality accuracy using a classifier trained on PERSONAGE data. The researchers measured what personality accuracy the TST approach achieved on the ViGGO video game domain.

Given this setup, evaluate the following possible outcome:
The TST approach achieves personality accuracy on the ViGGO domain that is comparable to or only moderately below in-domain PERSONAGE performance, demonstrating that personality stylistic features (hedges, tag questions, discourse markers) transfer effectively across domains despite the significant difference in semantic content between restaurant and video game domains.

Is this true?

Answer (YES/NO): YES